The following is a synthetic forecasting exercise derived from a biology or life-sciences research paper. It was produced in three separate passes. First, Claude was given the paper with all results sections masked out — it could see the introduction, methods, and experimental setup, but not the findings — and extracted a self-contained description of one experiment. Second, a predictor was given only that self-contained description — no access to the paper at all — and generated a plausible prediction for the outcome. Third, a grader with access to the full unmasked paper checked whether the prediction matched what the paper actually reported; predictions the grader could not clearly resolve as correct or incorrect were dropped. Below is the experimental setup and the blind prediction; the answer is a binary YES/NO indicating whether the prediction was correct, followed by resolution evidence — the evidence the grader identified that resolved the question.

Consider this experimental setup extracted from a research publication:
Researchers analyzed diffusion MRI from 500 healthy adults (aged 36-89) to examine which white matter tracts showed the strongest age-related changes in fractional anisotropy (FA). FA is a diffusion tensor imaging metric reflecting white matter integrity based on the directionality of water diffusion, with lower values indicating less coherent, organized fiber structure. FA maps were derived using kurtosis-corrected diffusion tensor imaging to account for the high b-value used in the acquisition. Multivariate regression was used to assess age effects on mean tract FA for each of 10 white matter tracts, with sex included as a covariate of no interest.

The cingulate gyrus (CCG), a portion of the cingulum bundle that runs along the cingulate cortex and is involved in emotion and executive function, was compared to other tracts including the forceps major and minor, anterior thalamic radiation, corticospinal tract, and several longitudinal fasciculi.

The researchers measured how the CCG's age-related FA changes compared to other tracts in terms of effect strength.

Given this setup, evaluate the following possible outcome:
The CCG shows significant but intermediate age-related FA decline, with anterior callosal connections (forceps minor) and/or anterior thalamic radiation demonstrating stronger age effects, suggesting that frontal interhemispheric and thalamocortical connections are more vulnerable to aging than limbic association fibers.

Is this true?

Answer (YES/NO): NO